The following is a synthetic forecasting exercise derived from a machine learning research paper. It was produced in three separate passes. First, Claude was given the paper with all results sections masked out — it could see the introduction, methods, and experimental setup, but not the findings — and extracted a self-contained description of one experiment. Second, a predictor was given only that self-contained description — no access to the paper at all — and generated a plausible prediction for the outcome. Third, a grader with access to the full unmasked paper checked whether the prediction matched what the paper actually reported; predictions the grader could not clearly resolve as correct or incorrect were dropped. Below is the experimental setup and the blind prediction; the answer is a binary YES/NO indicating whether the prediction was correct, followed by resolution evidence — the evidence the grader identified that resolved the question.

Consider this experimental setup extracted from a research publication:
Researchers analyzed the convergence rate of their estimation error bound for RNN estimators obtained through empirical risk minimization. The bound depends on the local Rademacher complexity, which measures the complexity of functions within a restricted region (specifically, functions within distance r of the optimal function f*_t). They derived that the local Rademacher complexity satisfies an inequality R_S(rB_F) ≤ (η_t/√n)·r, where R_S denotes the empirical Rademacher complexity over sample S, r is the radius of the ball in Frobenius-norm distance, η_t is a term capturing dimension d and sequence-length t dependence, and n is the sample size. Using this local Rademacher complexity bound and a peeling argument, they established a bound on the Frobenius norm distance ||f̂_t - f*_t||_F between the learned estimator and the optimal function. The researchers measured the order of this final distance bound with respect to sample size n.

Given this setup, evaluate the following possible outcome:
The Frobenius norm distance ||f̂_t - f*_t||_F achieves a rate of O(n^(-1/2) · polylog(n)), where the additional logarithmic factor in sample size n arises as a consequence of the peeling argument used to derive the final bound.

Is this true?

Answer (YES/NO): NO